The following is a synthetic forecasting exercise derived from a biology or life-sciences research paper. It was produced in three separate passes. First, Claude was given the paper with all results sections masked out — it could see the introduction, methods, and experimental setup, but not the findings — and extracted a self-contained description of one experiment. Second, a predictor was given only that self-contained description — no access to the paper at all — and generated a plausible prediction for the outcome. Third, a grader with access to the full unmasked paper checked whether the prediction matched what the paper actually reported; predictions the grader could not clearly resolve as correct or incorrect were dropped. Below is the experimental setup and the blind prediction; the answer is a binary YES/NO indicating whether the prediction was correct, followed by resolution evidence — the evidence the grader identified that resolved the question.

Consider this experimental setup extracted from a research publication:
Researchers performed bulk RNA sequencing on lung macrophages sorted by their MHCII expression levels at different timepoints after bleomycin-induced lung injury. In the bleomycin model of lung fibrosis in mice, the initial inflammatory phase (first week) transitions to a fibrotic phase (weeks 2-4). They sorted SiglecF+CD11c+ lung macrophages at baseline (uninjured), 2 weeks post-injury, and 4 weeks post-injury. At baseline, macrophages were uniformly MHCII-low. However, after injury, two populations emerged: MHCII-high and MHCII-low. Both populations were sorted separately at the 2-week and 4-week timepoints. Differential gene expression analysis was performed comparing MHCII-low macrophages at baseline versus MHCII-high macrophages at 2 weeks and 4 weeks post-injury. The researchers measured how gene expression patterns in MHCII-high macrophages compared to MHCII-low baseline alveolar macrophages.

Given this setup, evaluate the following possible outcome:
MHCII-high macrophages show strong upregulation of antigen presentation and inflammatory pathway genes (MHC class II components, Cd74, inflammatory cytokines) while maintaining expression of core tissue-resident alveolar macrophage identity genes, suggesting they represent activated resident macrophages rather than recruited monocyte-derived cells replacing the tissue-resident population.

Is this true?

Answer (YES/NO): NO